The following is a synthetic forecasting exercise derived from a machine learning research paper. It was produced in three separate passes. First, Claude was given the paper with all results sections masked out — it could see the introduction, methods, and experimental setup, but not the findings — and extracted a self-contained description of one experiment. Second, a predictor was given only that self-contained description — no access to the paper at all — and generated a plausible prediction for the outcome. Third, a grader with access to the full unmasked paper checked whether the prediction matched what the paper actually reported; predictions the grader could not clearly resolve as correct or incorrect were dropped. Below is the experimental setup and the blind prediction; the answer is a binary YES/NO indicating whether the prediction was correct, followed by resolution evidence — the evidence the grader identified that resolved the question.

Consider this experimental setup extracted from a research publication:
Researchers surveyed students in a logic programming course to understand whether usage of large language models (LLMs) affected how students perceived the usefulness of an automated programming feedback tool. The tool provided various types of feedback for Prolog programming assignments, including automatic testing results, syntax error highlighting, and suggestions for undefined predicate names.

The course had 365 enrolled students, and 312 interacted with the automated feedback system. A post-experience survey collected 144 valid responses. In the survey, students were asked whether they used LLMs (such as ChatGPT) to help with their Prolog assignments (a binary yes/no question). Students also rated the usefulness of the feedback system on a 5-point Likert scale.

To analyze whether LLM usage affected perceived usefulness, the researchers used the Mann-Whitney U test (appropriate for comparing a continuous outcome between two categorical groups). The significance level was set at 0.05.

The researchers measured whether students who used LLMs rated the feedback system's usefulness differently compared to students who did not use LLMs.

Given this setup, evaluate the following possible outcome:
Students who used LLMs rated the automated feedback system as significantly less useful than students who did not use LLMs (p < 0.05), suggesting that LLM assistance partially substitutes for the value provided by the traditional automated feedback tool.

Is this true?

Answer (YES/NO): NO